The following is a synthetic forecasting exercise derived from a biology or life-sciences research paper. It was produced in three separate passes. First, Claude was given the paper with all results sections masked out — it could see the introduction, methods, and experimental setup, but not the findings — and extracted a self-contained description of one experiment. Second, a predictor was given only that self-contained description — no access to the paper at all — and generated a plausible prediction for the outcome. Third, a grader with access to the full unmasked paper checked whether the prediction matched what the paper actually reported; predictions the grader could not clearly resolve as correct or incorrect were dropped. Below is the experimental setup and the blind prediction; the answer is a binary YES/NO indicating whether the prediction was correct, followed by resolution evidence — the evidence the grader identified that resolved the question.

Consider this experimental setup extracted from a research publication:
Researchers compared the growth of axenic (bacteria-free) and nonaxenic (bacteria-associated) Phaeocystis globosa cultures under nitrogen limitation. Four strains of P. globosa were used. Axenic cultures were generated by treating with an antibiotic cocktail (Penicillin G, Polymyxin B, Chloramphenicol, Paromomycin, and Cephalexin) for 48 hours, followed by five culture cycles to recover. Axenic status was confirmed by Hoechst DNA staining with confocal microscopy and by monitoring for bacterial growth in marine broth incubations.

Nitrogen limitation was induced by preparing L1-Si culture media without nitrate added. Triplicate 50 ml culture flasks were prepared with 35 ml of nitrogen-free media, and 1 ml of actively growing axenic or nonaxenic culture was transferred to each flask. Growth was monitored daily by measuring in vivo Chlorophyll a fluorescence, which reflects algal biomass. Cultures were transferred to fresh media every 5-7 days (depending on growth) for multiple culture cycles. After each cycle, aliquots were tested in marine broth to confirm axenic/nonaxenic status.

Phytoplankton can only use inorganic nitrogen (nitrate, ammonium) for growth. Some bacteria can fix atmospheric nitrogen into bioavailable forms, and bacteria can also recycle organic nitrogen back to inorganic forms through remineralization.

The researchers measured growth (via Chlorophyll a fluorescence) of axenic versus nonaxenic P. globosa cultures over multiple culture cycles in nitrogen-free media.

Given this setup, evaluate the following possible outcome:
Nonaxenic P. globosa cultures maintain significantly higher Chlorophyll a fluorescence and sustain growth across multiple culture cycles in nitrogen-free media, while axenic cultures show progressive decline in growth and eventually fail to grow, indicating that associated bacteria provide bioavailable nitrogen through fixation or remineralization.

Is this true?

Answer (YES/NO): NO